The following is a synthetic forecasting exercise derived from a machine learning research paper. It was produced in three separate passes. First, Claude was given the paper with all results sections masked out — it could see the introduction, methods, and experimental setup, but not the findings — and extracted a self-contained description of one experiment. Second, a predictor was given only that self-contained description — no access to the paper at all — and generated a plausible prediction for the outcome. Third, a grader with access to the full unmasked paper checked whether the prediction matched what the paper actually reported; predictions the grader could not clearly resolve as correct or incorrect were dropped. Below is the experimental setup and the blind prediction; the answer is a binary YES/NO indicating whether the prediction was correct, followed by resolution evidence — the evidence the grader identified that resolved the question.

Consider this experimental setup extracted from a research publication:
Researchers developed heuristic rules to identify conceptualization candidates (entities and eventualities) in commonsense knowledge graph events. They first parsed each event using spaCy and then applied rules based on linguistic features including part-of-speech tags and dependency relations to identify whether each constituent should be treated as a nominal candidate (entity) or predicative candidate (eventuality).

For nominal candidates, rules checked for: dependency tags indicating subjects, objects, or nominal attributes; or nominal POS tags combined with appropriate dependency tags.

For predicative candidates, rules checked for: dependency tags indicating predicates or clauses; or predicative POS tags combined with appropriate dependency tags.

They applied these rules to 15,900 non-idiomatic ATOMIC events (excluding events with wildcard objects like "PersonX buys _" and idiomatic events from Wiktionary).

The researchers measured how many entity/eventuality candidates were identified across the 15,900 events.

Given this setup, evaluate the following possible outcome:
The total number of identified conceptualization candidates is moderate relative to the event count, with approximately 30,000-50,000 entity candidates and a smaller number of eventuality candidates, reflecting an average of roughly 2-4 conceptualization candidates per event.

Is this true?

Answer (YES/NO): NO